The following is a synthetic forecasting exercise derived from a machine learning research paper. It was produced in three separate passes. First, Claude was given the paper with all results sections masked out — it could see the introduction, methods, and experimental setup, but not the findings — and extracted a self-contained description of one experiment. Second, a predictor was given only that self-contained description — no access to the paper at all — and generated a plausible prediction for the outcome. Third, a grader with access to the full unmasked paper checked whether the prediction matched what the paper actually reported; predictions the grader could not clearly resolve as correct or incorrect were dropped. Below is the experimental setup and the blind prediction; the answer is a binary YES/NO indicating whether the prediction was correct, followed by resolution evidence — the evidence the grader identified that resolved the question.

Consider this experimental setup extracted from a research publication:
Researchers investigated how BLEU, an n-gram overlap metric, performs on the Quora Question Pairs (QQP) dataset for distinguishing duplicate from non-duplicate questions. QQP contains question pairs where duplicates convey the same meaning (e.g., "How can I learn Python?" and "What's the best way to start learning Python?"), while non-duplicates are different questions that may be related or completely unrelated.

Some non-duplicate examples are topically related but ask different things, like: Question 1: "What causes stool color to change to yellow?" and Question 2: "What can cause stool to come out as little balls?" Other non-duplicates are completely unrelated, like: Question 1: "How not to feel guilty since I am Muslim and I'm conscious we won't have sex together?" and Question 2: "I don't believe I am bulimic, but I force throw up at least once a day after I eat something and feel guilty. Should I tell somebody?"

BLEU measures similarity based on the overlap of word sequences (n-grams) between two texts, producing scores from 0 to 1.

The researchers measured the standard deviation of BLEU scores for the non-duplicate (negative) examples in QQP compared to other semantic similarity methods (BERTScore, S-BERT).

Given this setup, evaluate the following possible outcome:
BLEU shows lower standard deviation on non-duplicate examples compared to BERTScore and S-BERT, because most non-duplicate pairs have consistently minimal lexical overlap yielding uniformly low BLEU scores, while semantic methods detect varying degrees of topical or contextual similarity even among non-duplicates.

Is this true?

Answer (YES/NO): NO